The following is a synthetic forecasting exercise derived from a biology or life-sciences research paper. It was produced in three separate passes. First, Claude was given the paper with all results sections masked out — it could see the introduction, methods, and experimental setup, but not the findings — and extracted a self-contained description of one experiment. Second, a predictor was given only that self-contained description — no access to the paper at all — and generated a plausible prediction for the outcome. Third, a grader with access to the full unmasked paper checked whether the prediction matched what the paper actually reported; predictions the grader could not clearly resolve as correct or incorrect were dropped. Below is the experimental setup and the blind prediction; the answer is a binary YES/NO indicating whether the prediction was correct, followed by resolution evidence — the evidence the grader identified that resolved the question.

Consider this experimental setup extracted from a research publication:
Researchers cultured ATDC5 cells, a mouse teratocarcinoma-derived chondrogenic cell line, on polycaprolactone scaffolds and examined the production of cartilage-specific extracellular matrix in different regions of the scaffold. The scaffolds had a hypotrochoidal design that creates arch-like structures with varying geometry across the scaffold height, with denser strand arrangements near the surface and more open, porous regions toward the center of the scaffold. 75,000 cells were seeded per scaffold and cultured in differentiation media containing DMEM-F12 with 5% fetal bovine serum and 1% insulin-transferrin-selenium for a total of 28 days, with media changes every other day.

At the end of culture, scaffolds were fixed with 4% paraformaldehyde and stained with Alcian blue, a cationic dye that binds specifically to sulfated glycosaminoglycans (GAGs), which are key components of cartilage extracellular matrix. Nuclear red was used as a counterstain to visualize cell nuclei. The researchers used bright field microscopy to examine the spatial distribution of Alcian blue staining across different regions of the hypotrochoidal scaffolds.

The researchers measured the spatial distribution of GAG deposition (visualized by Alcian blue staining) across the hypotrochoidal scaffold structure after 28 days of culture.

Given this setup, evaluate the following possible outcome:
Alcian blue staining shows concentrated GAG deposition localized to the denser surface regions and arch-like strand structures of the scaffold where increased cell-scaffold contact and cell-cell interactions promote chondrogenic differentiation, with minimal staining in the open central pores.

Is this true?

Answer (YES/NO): NO